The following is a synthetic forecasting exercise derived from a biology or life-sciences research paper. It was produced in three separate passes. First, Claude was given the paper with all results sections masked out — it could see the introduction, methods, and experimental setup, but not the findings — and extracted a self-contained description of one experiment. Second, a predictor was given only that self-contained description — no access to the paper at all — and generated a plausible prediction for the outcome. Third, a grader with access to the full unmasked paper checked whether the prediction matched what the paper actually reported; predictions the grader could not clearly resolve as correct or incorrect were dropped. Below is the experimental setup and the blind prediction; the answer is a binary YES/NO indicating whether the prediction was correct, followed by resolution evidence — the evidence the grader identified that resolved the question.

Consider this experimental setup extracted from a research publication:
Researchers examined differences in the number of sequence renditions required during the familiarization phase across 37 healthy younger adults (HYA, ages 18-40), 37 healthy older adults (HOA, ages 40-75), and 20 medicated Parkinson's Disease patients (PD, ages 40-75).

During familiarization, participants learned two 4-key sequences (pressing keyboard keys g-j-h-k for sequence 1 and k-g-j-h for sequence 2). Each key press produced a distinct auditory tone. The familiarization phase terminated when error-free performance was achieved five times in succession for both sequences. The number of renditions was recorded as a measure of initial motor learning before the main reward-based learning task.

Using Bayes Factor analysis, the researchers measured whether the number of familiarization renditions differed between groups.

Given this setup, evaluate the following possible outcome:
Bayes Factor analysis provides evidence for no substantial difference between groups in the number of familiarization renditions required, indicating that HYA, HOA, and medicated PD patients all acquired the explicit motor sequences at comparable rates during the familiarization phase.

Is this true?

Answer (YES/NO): NO